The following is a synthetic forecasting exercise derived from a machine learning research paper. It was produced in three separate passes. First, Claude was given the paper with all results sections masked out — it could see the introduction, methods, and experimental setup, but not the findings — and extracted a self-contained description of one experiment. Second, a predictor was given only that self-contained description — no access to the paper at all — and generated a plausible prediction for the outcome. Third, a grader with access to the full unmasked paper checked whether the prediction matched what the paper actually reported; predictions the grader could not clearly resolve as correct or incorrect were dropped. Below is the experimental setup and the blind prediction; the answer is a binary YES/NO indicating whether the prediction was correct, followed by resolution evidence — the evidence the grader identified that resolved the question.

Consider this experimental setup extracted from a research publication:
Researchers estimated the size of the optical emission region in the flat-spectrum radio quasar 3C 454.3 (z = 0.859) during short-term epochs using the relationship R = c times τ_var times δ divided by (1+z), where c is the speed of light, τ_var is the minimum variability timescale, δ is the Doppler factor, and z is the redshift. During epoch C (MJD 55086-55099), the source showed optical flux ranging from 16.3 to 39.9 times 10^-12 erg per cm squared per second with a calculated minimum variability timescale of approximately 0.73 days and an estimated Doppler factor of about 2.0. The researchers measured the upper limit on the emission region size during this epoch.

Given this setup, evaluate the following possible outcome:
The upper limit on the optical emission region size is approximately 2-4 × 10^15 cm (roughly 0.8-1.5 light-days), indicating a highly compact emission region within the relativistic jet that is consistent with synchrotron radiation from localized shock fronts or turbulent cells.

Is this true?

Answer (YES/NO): YES